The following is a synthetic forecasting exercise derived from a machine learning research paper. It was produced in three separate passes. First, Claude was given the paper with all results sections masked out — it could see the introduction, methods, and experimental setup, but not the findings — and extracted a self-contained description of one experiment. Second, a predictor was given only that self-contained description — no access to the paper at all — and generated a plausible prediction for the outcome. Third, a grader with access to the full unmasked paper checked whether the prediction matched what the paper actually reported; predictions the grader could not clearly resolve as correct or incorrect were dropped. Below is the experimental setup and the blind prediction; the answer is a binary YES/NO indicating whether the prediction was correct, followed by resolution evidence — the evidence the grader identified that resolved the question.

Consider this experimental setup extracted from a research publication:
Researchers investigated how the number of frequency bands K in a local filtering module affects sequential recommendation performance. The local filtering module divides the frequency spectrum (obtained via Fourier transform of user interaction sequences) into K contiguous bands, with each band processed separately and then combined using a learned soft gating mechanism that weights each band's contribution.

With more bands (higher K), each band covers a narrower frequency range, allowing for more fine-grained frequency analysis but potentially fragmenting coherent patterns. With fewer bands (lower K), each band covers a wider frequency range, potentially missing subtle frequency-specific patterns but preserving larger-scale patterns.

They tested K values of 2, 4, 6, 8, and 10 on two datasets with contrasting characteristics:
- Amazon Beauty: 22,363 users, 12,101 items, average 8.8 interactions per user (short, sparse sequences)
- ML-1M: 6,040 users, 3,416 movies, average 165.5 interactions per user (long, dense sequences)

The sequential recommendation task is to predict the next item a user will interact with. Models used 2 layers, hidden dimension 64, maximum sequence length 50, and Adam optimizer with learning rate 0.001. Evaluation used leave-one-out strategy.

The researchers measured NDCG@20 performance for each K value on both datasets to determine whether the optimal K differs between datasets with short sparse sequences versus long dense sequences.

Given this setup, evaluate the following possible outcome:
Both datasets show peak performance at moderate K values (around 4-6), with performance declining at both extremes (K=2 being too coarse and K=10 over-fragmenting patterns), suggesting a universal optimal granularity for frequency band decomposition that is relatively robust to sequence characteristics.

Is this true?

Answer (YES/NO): YES